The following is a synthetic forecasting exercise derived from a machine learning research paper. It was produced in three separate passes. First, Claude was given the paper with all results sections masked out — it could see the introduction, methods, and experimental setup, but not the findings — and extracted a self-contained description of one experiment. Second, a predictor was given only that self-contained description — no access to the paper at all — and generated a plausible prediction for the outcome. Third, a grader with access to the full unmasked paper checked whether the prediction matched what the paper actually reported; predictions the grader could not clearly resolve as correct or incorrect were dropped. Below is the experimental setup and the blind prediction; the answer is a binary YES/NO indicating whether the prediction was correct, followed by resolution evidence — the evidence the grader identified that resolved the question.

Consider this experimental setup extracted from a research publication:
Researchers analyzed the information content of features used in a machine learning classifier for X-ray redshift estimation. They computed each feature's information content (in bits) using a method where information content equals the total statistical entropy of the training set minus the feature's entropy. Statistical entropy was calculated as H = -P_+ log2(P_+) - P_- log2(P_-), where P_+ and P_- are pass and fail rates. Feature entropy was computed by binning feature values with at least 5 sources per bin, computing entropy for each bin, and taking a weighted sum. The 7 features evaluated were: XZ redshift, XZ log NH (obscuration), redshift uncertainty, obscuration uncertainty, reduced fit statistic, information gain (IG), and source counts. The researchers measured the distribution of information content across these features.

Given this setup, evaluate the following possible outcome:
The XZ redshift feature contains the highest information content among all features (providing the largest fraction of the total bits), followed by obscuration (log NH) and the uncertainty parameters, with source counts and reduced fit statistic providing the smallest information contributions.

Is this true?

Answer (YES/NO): NO